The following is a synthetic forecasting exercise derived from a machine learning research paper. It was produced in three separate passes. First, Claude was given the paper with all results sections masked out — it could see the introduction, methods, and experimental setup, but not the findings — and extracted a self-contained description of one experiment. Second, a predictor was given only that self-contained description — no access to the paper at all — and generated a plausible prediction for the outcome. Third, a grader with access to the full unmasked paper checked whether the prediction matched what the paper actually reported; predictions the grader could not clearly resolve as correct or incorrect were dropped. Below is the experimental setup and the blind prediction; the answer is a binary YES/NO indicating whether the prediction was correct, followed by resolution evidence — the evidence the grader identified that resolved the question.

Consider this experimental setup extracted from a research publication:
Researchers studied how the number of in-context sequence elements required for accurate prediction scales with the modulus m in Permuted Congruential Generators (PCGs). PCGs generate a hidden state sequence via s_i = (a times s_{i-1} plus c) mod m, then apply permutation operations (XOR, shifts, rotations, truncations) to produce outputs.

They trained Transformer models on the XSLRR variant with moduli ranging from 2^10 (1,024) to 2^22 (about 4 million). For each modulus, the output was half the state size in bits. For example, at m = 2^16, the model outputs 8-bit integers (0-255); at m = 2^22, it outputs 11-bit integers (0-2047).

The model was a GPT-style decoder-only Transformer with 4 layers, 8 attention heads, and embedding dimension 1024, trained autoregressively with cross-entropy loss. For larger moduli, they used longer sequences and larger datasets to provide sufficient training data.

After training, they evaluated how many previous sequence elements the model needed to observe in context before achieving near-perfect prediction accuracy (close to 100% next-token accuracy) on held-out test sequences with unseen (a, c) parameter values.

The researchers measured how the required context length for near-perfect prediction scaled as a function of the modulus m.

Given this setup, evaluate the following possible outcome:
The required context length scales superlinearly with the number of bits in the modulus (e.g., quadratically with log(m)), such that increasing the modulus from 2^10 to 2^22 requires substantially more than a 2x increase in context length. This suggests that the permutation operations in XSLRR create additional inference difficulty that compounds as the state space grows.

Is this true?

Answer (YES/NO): NO